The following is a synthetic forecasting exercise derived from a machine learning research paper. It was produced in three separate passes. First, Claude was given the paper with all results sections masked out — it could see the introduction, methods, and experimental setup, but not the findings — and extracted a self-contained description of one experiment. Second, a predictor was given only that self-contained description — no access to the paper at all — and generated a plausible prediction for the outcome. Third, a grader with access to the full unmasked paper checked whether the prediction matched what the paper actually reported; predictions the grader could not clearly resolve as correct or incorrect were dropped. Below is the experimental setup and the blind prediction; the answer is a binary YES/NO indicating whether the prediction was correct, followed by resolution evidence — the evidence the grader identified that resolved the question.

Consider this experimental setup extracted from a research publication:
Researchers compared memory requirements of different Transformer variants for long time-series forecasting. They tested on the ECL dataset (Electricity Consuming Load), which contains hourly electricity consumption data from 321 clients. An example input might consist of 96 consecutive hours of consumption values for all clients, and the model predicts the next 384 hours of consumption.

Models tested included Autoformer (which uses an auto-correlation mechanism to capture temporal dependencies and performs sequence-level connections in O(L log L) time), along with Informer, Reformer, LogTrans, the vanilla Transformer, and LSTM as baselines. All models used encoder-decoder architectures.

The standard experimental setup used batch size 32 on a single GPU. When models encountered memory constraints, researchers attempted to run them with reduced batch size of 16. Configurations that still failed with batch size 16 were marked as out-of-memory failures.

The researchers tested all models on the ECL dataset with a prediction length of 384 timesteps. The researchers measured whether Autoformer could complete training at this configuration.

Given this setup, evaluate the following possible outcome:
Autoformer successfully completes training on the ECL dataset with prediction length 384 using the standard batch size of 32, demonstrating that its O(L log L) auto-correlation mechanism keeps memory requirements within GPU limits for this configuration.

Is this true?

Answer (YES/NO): NO